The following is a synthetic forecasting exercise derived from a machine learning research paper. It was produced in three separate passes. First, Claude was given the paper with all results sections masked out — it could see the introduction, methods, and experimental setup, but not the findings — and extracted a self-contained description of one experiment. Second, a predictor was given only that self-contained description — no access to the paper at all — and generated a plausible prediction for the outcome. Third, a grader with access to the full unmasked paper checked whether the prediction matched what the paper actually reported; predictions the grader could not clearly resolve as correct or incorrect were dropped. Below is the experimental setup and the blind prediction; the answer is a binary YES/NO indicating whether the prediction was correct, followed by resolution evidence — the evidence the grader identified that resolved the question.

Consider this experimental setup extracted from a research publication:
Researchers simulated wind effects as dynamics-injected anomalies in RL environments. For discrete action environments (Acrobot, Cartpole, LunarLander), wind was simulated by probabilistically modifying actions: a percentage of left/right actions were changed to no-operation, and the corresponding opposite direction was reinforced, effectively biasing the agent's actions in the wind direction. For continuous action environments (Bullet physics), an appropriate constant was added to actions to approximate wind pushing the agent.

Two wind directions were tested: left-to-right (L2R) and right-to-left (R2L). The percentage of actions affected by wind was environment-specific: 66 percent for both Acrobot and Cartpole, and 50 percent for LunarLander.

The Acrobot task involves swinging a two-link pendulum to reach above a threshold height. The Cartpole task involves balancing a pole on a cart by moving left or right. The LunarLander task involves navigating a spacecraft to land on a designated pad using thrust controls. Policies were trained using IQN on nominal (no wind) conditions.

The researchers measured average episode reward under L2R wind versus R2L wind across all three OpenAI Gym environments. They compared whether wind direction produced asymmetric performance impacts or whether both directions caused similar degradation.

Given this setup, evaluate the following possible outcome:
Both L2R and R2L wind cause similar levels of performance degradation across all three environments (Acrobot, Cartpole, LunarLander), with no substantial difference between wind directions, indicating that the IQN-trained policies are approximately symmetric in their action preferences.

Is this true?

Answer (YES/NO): YES